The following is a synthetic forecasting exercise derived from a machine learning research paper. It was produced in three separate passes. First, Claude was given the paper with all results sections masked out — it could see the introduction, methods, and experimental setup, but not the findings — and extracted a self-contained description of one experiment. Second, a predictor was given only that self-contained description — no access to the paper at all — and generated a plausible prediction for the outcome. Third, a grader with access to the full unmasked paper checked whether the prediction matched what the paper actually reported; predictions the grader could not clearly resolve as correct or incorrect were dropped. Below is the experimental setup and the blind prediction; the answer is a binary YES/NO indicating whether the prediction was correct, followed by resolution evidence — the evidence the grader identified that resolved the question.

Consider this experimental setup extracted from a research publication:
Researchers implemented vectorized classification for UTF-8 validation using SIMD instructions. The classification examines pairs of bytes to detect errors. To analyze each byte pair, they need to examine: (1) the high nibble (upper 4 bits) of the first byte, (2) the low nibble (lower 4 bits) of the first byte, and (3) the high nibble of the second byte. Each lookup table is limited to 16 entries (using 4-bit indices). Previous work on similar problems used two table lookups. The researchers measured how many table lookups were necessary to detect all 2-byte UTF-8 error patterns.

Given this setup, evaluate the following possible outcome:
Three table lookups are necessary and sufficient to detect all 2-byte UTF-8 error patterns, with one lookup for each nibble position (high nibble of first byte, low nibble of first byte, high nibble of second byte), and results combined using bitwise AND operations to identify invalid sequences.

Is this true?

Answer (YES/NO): YES